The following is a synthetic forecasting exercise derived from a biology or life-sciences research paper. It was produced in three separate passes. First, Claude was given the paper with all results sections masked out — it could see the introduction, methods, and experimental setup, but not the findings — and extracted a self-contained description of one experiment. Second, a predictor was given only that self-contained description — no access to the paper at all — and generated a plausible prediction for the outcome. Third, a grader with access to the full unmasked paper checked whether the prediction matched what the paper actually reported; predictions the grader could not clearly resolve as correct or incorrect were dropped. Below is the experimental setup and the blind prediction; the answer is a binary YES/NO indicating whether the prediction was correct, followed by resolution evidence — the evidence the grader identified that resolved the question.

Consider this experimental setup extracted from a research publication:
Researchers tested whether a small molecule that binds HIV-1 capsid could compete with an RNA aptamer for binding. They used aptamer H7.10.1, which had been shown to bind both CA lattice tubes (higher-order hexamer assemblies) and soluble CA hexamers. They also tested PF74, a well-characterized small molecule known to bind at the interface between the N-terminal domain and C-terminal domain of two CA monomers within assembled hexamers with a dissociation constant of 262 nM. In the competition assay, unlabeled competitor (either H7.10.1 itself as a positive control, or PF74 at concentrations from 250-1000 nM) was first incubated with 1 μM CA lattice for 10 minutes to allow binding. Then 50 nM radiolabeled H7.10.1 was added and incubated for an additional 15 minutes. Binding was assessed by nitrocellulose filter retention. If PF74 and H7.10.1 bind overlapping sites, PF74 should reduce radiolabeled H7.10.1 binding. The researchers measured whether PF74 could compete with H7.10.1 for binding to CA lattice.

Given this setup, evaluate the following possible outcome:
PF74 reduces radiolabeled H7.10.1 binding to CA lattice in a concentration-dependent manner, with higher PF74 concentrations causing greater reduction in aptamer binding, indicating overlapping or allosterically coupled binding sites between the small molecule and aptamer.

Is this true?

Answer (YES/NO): NO